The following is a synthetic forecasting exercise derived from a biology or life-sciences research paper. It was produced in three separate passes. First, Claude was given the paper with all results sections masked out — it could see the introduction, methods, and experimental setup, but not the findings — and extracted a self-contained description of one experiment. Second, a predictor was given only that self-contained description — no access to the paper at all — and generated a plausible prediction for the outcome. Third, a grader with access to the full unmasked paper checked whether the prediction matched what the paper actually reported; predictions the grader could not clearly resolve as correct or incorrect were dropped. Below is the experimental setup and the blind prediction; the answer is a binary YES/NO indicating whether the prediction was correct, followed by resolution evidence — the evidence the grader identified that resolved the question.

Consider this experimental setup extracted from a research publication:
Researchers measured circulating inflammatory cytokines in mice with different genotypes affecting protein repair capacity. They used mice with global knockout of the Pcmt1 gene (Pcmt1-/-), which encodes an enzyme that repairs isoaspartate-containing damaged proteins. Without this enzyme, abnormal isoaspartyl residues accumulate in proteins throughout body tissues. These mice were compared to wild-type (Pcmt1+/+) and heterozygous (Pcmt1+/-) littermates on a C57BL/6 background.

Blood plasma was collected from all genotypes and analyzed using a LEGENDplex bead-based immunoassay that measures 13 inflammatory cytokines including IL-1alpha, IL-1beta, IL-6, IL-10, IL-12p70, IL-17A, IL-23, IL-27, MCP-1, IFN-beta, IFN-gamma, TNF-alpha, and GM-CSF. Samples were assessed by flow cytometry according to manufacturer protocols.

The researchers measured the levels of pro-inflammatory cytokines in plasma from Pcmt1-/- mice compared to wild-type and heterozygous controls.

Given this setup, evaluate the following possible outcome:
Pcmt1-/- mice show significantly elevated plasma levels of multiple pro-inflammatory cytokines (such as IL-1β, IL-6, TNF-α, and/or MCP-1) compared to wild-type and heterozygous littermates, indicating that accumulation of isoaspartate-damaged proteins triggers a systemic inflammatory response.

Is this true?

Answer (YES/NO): YES